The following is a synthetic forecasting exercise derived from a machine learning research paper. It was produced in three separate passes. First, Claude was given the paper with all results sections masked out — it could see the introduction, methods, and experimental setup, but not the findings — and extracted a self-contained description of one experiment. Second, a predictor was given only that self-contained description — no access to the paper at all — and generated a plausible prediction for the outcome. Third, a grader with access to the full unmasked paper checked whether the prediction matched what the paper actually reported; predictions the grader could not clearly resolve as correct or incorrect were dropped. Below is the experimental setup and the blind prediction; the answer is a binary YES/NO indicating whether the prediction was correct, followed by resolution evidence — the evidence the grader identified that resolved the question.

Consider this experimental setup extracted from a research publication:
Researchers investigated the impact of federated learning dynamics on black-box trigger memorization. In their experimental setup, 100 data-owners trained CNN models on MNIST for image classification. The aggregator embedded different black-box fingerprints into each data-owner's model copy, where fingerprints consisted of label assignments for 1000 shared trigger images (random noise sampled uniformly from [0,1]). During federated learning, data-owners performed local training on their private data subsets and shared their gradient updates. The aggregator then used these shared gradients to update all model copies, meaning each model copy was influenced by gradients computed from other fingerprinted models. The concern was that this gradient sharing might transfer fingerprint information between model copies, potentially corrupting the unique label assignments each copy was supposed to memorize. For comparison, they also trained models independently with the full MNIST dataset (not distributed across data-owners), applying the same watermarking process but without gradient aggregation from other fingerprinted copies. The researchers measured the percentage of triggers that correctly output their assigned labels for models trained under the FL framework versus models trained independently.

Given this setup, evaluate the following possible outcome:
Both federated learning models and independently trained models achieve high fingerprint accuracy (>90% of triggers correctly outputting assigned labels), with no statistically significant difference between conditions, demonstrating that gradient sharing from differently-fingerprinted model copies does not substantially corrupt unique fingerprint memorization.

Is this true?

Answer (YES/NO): NO